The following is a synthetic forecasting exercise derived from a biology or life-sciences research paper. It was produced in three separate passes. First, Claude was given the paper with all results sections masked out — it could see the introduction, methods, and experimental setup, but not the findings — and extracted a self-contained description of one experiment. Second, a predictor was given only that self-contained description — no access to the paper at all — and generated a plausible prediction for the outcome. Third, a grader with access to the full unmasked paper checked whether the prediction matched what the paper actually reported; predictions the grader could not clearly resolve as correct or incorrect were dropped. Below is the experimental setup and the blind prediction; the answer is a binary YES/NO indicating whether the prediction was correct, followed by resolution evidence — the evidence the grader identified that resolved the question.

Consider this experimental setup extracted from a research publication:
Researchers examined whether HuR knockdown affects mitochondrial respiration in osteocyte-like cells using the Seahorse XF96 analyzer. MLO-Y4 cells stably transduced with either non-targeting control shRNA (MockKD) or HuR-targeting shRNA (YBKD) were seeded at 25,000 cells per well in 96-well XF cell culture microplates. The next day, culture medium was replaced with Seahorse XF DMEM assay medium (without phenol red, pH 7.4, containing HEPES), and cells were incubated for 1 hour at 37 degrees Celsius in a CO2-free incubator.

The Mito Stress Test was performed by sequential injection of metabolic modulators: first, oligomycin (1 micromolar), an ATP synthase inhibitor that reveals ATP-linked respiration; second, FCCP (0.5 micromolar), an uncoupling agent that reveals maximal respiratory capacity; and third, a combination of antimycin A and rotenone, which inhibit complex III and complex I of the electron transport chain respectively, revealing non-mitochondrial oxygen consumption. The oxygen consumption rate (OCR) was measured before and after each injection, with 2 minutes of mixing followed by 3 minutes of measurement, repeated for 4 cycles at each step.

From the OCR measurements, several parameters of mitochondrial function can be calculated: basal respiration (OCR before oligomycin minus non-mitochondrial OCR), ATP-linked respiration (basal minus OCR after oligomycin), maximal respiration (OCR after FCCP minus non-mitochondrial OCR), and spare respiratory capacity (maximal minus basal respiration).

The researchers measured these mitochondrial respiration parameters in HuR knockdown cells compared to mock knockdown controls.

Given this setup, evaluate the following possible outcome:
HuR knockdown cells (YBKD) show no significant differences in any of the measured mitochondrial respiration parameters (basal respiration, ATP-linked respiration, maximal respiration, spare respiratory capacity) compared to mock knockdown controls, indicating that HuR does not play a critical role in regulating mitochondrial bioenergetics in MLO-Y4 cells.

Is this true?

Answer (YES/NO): NO